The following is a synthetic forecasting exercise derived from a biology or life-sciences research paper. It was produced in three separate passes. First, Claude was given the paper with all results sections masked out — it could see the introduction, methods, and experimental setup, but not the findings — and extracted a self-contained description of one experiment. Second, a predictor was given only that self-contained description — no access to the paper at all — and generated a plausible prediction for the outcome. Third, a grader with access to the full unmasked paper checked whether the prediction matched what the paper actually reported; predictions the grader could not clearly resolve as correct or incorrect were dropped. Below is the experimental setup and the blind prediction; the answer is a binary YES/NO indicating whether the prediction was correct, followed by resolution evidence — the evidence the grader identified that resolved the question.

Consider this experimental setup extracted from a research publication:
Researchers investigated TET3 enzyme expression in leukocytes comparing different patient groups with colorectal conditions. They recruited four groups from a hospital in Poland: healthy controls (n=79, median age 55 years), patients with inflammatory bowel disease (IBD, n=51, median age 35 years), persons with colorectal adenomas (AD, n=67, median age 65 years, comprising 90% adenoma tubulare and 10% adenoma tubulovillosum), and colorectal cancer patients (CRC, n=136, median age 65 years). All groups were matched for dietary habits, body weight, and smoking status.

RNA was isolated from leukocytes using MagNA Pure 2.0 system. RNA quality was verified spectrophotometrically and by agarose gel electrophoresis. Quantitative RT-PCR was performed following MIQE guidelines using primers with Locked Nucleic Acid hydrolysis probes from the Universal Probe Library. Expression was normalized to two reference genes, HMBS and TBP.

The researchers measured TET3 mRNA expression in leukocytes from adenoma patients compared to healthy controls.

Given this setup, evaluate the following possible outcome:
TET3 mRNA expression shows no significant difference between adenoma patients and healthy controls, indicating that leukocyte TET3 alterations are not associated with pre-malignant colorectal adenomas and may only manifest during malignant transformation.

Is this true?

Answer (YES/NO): NO